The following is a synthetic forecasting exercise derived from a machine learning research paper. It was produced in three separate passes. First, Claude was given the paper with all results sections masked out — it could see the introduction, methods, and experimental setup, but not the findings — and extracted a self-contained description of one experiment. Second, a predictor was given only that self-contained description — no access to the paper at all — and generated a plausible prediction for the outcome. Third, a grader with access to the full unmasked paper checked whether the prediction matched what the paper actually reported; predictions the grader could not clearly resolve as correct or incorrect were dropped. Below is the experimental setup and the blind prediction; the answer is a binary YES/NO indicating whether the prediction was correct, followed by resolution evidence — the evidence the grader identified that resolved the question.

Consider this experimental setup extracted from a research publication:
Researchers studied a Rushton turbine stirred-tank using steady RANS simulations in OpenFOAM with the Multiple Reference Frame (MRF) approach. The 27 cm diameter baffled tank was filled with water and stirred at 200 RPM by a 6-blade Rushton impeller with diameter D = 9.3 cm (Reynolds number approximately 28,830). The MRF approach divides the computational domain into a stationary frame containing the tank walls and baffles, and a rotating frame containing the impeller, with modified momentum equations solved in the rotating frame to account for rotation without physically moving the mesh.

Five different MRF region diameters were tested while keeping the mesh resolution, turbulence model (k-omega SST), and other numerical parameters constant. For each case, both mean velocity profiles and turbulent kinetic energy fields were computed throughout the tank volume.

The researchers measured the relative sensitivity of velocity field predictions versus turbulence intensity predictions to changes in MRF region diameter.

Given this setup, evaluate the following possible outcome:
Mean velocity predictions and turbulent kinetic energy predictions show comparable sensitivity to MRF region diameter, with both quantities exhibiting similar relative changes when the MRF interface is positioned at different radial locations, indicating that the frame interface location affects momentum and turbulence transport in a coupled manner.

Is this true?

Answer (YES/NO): NO